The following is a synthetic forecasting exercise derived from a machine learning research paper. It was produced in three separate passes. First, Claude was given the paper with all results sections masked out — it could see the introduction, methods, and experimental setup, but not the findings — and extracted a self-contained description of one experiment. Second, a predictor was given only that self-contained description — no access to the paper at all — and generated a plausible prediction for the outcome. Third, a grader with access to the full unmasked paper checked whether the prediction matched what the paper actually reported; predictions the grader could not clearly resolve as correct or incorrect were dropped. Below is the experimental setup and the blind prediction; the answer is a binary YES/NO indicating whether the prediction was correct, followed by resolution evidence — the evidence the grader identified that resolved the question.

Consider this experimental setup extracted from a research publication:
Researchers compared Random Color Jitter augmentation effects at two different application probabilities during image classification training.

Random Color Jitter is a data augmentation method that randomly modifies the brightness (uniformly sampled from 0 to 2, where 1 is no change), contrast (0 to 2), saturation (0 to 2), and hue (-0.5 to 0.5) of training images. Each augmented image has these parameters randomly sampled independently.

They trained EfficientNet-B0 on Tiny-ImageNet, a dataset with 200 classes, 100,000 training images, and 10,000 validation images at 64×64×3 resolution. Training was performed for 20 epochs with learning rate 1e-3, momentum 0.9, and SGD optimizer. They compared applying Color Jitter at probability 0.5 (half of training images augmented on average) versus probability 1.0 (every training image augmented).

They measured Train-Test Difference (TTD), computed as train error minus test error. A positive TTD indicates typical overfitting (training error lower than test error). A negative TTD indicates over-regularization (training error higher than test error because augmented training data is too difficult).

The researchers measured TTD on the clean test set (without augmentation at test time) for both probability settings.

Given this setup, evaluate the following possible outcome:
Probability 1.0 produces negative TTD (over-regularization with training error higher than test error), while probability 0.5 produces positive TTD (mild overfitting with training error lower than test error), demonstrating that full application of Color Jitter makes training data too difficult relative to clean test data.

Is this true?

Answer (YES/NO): NO